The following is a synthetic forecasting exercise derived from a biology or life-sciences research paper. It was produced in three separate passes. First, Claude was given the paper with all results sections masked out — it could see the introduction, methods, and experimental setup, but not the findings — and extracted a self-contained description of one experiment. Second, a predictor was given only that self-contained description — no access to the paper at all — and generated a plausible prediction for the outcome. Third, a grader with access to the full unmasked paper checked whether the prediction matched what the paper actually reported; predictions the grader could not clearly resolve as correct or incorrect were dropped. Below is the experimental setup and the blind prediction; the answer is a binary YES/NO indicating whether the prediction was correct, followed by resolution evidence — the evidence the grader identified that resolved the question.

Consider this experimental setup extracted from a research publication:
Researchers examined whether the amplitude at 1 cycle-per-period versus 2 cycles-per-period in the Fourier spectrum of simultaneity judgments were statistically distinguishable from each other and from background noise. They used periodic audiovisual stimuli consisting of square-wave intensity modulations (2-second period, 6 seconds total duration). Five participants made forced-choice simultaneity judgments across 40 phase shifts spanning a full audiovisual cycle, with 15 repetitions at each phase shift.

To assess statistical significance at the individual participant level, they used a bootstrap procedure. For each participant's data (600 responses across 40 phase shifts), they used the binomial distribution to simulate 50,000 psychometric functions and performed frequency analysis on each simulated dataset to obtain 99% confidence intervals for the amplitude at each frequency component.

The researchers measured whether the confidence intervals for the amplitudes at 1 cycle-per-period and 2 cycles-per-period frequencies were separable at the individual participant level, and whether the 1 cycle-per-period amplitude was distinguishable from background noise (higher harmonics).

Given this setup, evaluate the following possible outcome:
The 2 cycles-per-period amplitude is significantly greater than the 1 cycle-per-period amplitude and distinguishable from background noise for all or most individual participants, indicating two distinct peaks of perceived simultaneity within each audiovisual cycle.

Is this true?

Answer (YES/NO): YES